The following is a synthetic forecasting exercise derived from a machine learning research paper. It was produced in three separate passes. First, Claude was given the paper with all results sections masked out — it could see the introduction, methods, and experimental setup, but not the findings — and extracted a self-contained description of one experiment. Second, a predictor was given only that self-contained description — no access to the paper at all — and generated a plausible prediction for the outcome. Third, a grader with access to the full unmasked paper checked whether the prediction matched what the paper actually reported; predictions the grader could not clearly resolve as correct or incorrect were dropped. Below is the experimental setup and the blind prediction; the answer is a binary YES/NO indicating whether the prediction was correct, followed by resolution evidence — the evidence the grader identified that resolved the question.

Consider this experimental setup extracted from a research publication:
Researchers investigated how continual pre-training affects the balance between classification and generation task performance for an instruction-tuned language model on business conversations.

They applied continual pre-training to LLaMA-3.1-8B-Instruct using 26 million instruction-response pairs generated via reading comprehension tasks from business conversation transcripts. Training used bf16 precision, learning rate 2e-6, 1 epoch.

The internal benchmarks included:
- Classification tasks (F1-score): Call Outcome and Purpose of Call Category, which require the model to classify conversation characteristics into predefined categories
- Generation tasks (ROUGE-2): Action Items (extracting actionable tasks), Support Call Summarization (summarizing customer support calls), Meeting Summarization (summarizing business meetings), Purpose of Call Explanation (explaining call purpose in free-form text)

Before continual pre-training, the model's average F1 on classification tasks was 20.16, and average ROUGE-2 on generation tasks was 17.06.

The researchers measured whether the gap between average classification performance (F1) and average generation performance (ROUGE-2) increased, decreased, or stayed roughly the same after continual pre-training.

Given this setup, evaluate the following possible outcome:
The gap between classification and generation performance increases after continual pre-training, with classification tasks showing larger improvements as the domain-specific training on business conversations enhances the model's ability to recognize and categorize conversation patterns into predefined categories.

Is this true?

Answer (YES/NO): YES